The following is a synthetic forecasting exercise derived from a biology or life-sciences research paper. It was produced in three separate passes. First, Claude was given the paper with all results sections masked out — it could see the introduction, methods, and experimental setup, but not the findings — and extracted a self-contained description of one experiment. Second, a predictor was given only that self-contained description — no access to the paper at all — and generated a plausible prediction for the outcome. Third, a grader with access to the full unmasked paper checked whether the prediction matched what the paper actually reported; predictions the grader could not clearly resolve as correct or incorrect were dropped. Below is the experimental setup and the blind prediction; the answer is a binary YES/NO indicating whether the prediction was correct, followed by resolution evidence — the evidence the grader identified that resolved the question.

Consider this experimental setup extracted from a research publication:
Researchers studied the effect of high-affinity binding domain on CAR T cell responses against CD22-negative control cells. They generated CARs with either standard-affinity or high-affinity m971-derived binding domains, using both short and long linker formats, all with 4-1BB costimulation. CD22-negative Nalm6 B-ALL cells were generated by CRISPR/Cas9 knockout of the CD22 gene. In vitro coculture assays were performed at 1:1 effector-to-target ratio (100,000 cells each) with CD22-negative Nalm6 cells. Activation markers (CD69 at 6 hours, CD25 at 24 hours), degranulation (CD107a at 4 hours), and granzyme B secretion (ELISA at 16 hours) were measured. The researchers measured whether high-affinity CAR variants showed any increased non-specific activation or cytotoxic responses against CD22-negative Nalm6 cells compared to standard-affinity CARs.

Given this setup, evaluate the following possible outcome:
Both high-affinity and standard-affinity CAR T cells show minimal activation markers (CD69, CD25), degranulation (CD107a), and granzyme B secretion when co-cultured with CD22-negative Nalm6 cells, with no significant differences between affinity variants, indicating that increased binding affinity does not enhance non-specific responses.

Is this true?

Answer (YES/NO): YES